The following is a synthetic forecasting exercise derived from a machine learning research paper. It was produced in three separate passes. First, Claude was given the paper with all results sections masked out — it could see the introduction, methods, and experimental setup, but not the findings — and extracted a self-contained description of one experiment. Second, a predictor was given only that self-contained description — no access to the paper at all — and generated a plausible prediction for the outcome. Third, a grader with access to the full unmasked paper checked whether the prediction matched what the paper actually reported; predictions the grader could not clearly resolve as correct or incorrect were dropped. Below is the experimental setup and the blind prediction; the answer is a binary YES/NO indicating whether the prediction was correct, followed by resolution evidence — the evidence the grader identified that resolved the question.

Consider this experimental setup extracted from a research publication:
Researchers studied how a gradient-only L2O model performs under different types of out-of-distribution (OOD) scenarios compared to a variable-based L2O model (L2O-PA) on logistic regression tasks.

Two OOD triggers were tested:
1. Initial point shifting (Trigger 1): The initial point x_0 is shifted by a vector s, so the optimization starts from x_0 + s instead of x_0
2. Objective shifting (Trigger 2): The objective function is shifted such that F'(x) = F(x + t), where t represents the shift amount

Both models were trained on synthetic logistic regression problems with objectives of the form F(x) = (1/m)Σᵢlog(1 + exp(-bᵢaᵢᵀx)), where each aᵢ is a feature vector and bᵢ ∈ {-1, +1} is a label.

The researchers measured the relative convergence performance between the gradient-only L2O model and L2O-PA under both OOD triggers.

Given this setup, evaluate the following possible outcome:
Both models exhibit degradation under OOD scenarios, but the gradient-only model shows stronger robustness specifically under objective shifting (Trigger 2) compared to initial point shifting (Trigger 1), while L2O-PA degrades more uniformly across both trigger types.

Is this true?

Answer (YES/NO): NO